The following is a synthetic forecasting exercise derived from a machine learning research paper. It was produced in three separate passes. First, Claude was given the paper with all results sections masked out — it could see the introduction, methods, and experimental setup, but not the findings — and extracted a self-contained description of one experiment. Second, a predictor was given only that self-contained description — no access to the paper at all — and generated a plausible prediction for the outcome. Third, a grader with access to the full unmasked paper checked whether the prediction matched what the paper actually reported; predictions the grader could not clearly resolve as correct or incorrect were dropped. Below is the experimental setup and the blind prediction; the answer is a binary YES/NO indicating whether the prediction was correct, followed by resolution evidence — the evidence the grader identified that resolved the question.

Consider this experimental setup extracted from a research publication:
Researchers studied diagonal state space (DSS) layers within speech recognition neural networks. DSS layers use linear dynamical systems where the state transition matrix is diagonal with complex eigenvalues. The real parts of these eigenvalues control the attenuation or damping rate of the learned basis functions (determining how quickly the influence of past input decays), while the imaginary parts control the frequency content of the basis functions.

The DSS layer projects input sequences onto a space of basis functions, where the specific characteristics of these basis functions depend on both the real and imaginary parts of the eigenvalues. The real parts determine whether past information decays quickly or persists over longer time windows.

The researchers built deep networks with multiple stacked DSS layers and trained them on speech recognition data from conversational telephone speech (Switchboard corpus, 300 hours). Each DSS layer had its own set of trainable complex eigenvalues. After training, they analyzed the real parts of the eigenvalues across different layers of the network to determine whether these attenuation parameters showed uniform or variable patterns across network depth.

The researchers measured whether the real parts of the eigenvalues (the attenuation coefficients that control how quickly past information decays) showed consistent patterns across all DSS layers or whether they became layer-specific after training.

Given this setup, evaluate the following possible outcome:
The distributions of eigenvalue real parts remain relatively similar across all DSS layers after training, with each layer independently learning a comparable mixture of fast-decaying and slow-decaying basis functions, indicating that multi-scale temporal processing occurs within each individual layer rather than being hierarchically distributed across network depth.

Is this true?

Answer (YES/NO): NO